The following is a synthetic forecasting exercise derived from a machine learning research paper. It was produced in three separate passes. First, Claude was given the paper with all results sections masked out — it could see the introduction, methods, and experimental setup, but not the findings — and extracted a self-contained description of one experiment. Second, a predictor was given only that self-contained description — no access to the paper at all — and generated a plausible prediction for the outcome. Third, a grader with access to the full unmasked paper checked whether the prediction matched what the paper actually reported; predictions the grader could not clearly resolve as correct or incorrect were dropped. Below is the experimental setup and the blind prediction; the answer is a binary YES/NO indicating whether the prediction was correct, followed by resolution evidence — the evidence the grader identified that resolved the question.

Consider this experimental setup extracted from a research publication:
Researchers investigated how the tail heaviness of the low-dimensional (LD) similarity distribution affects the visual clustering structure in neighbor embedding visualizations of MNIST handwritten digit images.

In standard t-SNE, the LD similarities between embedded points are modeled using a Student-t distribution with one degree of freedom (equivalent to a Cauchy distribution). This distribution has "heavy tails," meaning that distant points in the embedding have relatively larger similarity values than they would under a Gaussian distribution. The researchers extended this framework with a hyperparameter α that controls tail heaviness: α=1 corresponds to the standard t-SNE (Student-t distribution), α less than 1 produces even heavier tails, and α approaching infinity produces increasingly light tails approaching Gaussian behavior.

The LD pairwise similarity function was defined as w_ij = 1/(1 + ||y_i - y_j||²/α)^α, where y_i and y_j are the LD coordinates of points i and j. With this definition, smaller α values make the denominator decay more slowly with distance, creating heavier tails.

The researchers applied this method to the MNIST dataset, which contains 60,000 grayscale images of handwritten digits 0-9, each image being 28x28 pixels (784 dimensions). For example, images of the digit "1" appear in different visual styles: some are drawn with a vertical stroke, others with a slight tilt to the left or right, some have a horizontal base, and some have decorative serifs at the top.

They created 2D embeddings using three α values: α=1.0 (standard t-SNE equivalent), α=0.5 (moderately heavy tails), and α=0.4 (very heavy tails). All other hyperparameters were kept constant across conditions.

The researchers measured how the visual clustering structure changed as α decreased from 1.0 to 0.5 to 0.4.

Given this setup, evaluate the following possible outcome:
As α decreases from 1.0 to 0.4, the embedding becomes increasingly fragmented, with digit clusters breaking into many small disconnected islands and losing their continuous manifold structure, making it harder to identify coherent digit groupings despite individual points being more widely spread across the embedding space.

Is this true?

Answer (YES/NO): NO